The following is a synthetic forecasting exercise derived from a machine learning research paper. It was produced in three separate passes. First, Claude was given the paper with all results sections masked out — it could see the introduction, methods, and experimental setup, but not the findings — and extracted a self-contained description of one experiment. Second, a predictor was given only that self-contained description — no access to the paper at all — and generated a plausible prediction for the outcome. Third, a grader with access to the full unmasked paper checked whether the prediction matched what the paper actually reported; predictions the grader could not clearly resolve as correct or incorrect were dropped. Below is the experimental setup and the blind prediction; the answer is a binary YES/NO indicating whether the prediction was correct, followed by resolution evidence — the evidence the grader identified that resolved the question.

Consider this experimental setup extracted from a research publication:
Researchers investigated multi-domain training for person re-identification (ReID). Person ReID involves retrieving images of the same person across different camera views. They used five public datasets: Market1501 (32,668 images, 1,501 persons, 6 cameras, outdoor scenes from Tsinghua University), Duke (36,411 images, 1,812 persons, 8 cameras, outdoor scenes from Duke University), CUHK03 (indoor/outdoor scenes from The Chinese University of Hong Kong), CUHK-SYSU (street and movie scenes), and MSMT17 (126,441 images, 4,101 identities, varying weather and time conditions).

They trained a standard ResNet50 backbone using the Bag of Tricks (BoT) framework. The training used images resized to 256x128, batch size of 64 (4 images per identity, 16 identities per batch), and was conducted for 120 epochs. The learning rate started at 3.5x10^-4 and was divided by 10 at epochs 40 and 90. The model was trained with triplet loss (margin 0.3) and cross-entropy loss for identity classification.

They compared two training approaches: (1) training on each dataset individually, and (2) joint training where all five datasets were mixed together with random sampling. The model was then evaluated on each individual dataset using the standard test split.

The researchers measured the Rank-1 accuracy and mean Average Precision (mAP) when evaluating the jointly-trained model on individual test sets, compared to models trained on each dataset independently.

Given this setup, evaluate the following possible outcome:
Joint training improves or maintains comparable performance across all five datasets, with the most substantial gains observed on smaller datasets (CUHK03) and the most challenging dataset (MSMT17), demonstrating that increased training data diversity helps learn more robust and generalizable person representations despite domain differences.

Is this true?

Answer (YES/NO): NO